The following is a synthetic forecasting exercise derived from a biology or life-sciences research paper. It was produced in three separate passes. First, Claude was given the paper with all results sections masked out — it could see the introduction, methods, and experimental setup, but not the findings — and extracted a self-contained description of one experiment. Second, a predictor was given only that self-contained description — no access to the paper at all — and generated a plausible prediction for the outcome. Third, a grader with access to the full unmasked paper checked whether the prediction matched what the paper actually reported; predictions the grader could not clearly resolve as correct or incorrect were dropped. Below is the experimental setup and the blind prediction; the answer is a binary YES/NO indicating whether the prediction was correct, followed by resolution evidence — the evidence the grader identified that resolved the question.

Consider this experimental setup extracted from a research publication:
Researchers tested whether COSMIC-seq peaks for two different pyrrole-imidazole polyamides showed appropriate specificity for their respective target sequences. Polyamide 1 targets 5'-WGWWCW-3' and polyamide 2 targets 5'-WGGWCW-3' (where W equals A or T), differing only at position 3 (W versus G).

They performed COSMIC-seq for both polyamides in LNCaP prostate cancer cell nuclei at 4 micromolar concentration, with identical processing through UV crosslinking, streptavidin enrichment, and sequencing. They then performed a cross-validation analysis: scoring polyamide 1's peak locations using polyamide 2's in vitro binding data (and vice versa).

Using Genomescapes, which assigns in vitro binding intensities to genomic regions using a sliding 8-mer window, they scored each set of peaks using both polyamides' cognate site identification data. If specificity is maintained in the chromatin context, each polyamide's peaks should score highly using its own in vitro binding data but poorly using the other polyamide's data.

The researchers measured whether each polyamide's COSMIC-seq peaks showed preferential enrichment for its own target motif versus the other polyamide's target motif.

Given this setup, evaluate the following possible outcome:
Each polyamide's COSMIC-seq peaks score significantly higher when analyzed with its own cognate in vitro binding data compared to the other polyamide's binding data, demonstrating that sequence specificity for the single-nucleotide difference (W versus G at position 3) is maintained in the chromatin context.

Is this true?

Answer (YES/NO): YES